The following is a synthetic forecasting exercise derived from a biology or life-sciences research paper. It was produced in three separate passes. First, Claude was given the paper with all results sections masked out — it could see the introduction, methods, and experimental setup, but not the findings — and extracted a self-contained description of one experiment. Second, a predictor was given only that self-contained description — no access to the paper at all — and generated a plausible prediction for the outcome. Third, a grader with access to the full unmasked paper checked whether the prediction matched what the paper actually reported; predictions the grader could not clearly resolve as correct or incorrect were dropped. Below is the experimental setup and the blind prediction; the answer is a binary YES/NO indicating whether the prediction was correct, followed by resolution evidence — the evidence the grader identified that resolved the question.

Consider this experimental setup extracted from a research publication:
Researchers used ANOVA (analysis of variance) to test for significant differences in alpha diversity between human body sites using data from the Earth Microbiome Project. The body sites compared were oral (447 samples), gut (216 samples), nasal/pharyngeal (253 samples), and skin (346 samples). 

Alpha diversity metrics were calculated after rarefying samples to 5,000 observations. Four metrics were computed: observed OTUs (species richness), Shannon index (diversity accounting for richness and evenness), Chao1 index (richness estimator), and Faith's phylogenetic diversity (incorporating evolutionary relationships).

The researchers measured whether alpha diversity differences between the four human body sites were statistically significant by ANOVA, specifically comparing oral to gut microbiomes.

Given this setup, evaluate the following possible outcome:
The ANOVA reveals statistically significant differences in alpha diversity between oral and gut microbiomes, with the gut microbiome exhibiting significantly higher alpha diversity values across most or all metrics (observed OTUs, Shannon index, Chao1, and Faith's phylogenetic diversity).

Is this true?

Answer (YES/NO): YES